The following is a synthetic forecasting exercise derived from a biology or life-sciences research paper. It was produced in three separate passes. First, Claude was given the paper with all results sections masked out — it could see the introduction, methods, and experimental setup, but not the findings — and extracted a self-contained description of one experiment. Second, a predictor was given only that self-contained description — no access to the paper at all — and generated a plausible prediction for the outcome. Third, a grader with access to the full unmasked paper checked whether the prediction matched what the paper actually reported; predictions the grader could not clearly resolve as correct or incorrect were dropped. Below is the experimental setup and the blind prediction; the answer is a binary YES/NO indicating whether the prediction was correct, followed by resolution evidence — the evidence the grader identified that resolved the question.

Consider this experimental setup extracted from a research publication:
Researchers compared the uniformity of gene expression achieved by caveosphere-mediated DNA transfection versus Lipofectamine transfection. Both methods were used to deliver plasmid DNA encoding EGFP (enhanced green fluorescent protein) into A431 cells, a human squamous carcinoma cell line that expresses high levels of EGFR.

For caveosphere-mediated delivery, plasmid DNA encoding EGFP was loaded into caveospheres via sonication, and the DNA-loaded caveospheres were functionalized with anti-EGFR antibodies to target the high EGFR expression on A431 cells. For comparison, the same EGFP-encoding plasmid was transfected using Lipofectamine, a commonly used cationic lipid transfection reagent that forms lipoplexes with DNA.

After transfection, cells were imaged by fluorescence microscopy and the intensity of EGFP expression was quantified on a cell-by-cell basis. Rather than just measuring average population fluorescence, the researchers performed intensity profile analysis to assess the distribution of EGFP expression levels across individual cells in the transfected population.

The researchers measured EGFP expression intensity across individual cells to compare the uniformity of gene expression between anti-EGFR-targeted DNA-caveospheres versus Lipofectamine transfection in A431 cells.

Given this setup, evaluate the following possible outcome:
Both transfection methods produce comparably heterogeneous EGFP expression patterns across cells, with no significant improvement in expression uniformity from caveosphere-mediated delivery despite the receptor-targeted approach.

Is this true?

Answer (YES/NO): NO